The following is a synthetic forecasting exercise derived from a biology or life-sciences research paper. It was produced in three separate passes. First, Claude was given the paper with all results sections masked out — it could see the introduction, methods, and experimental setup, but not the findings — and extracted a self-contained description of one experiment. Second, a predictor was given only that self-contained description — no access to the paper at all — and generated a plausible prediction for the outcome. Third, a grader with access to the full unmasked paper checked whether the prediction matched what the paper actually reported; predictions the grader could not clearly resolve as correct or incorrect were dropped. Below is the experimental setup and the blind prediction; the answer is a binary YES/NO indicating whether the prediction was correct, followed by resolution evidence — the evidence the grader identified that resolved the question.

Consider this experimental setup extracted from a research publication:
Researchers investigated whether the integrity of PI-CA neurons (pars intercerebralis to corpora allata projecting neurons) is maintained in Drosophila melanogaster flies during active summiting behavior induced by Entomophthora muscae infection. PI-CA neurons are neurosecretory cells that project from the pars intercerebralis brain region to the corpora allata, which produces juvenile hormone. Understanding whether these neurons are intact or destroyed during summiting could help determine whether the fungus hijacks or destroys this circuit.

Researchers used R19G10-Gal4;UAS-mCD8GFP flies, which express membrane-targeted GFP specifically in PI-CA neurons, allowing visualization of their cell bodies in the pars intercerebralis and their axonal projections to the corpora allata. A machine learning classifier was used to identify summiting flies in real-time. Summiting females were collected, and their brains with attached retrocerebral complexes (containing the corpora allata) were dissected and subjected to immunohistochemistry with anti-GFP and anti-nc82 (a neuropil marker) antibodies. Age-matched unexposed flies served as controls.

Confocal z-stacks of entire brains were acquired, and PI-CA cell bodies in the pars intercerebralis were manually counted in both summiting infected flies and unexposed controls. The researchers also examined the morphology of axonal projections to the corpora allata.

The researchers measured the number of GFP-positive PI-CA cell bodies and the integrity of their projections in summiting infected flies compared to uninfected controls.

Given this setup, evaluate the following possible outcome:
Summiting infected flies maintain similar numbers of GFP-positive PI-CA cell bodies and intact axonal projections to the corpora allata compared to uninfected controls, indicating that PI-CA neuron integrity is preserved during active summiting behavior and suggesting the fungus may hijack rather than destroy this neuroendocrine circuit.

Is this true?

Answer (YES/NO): YES